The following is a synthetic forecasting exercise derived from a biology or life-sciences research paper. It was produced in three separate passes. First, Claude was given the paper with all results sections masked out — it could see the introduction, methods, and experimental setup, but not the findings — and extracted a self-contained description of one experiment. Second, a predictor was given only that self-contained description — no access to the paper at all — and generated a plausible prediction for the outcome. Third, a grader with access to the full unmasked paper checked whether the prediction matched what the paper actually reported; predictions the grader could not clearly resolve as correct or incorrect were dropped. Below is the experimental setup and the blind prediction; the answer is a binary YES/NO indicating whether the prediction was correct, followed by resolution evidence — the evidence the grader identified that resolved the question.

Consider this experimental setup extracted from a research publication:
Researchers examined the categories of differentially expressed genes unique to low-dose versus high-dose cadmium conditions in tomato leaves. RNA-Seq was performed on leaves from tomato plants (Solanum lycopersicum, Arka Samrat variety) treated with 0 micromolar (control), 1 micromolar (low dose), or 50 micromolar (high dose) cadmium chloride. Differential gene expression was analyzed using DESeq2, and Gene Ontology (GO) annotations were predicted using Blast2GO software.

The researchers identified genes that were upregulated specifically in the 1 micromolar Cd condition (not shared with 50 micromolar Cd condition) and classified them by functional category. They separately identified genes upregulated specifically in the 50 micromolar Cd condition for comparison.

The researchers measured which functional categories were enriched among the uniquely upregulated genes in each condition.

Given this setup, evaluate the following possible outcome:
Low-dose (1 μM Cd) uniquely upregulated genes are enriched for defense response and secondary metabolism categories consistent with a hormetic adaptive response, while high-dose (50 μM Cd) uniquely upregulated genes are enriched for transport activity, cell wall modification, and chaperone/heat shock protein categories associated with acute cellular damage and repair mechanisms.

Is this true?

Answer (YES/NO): NO